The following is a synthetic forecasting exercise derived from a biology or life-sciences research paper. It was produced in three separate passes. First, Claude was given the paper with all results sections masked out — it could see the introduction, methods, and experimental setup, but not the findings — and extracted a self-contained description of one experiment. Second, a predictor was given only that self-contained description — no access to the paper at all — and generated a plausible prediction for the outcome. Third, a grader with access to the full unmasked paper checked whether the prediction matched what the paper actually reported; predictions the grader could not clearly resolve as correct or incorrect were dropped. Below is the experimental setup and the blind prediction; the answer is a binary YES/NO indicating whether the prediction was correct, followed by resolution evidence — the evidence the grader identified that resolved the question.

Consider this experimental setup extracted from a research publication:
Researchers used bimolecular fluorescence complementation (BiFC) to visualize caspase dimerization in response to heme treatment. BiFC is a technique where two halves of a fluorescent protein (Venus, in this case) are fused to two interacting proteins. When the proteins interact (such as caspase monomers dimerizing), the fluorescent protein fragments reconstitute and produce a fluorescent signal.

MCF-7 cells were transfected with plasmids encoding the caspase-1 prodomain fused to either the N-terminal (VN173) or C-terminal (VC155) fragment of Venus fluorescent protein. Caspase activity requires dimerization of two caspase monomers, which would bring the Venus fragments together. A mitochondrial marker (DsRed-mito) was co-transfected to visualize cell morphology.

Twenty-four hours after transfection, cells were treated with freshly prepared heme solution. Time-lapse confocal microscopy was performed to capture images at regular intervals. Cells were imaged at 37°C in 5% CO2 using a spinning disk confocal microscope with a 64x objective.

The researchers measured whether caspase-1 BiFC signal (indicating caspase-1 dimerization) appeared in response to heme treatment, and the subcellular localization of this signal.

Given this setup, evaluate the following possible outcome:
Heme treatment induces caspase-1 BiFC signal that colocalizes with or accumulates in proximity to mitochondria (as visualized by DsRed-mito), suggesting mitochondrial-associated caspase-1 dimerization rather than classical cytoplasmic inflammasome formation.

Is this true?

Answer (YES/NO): NO